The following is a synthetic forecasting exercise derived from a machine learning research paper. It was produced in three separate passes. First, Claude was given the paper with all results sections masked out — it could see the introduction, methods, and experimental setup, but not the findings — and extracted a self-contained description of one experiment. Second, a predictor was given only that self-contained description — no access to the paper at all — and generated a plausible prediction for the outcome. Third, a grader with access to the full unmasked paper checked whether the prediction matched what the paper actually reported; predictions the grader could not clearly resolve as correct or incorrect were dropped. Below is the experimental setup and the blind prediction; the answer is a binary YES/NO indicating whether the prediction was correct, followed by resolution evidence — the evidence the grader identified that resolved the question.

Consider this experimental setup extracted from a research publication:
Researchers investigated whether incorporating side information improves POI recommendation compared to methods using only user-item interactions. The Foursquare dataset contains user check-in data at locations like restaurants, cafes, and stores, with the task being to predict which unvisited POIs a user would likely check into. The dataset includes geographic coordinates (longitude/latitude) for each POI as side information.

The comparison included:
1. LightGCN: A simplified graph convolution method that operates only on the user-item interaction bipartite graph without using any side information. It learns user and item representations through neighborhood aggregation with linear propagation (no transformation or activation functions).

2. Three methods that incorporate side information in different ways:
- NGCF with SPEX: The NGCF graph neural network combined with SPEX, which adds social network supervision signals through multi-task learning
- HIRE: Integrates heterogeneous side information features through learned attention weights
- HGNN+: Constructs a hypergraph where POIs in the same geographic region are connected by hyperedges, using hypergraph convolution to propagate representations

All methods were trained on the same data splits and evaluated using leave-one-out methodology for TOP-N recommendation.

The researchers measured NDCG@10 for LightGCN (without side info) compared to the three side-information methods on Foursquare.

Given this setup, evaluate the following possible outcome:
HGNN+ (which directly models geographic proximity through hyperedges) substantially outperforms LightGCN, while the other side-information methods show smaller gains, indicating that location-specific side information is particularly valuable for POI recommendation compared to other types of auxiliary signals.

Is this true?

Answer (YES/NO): NO